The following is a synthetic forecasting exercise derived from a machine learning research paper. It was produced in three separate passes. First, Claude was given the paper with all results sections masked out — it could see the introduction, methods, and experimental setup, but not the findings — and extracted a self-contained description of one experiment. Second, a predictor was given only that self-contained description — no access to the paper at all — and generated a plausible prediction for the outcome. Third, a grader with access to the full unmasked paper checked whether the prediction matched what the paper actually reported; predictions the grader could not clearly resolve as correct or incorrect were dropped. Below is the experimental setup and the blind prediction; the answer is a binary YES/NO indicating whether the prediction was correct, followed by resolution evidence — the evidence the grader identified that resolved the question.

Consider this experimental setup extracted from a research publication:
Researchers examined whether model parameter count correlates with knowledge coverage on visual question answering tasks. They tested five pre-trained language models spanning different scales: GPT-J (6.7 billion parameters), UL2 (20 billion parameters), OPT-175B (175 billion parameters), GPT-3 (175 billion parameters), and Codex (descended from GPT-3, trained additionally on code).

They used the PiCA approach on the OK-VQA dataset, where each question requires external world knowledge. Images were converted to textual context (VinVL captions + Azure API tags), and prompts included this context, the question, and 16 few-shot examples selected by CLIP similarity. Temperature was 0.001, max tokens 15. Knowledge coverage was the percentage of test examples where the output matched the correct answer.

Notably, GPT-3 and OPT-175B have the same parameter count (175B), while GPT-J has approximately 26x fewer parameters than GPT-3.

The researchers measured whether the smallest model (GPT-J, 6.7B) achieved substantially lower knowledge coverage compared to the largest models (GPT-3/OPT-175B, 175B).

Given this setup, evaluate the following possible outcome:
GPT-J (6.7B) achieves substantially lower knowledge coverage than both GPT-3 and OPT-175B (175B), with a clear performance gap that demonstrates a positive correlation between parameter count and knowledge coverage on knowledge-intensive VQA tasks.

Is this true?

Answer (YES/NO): NO